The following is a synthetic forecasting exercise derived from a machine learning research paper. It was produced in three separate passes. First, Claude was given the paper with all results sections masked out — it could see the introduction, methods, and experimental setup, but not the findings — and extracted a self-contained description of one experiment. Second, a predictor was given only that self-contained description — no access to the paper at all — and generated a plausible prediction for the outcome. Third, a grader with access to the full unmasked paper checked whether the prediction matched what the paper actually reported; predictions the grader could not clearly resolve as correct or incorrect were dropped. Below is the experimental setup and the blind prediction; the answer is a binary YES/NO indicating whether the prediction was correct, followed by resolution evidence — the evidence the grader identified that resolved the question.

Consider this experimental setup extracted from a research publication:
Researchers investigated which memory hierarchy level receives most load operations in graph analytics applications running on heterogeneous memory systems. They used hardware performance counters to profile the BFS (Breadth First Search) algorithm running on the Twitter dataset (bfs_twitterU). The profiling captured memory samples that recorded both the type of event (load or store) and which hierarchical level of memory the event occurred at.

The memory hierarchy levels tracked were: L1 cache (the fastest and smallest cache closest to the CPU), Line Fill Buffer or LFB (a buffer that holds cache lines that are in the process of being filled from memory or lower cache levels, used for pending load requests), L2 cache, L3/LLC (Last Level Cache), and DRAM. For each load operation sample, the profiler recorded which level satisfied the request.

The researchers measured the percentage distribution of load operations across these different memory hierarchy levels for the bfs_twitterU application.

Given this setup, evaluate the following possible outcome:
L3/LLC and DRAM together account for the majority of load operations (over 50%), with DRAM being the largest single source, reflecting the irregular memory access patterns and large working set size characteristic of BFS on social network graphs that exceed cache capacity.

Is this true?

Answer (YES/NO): NO